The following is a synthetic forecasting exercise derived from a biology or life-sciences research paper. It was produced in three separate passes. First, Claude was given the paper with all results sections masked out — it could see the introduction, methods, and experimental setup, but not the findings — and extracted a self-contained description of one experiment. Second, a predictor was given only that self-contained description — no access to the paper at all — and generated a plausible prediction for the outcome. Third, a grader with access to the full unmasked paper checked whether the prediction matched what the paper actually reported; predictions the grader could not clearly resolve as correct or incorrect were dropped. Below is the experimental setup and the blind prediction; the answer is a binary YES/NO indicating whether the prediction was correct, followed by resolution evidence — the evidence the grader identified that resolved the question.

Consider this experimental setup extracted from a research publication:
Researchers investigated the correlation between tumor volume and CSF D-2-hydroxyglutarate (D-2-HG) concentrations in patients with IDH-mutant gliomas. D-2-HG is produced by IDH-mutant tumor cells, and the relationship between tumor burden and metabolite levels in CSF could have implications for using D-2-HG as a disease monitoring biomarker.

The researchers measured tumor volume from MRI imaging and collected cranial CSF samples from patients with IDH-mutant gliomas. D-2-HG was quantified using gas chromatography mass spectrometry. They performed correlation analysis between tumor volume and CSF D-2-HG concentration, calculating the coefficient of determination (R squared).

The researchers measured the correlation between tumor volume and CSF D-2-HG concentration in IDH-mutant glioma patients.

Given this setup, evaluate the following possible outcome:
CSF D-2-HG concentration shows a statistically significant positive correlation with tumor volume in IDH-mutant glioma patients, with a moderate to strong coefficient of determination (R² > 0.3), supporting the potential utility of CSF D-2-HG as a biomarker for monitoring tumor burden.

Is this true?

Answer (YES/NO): NO